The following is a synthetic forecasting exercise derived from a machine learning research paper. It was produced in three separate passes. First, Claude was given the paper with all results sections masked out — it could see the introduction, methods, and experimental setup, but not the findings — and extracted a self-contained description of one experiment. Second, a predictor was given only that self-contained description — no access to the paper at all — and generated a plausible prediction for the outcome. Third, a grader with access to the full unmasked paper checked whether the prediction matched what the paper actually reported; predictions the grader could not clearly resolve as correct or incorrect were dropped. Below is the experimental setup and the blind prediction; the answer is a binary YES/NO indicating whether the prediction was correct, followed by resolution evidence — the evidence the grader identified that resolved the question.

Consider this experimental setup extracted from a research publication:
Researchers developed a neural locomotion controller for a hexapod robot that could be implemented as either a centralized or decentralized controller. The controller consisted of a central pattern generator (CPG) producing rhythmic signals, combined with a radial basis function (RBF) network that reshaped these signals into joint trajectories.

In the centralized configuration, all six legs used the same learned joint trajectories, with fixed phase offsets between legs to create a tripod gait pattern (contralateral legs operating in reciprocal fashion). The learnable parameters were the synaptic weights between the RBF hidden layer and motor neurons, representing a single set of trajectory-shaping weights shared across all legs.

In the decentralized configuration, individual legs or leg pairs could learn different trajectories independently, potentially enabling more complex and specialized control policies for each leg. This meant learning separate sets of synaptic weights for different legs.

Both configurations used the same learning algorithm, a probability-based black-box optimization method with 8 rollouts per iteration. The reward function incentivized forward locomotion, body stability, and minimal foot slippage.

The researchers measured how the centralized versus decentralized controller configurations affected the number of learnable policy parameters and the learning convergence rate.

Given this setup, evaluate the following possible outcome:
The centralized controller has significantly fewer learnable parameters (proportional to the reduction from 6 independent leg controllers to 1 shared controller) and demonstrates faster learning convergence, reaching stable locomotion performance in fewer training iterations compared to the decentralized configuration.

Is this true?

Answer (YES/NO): YES